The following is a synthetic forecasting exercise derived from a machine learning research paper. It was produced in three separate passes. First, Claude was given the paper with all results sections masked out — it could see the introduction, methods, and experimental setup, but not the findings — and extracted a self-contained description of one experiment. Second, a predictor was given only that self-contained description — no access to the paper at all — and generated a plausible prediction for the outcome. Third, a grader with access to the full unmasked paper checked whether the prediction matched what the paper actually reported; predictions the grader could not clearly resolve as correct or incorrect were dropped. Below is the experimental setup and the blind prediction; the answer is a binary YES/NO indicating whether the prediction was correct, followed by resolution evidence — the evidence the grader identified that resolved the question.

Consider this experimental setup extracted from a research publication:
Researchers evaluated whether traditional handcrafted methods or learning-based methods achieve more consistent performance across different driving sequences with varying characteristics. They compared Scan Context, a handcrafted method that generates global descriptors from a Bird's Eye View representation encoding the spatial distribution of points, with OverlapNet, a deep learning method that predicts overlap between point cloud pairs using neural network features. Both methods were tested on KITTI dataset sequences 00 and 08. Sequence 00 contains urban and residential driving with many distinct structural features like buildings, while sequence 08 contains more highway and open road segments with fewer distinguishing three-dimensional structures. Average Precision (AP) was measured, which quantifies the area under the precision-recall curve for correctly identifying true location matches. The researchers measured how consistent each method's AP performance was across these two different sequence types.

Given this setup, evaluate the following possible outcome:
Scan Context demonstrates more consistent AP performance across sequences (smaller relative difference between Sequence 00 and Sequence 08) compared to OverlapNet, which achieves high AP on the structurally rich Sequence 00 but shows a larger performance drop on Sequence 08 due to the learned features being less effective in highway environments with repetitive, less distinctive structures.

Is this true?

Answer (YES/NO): NO